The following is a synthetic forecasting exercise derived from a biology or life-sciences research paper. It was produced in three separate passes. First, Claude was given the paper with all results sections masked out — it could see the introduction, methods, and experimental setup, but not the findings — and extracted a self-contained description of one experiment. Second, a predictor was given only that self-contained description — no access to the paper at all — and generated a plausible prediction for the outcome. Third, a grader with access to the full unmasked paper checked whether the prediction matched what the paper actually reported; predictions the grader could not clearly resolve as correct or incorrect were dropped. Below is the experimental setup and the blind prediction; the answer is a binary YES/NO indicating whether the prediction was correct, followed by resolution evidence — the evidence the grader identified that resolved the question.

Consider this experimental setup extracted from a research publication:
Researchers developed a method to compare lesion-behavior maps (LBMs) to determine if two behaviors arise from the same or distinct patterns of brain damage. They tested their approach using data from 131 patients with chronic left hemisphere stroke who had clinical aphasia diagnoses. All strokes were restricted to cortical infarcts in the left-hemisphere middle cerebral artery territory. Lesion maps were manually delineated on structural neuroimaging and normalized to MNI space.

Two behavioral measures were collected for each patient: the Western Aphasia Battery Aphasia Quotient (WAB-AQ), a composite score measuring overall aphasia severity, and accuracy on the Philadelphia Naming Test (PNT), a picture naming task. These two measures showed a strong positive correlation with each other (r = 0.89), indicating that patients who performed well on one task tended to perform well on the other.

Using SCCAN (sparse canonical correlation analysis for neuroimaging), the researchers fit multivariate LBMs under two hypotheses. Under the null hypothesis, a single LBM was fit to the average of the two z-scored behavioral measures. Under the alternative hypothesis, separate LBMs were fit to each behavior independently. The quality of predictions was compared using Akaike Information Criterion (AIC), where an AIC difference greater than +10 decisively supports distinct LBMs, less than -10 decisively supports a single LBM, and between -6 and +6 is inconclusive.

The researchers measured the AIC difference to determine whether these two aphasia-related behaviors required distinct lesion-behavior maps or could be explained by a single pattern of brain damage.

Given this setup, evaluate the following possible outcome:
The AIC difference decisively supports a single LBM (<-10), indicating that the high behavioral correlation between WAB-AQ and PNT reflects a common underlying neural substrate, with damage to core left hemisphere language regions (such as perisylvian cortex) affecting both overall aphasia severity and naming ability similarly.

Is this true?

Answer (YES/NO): YES